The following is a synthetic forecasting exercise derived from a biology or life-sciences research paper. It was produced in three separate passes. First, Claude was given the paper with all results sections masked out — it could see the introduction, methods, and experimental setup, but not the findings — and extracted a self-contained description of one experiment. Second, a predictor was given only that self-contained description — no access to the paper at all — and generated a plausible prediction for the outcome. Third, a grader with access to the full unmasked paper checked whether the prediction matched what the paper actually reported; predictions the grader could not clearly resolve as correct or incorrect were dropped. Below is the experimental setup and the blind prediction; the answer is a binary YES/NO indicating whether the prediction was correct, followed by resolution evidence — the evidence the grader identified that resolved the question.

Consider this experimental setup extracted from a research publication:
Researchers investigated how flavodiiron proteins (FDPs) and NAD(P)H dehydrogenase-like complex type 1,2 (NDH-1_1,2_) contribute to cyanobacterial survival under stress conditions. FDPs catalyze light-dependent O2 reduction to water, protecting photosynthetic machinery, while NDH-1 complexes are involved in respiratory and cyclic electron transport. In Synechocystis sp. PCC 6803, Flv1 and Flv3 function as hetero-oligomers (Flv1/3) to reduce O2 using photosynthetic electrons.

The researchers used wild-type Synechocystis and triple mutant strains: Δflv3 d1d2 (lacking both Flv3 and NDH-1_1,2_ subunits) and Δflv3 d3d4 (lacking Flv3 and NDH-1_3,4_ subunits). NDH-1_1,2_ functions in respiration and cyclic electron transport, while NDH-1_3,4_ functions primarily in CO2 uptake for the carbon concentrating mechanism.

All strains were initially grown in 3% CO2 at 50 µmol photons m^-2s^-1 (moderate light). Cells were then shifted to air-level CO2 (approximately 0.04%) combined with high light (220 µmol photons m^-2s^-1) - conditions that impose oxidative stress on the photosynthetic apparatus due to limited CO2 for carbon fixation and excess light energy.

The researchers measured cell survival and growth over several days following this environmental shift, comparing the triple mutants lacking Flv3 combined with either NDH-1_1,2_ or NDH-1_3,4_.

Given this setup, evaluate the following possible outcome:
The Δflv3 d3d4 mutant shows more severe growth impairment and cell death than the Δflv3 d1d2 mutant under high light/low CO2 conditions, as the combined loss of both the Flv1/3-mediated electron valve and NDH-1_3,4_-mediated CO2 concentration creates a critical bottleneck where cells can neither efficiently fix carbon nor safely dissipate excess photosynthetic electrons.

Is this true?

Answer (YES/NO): NO